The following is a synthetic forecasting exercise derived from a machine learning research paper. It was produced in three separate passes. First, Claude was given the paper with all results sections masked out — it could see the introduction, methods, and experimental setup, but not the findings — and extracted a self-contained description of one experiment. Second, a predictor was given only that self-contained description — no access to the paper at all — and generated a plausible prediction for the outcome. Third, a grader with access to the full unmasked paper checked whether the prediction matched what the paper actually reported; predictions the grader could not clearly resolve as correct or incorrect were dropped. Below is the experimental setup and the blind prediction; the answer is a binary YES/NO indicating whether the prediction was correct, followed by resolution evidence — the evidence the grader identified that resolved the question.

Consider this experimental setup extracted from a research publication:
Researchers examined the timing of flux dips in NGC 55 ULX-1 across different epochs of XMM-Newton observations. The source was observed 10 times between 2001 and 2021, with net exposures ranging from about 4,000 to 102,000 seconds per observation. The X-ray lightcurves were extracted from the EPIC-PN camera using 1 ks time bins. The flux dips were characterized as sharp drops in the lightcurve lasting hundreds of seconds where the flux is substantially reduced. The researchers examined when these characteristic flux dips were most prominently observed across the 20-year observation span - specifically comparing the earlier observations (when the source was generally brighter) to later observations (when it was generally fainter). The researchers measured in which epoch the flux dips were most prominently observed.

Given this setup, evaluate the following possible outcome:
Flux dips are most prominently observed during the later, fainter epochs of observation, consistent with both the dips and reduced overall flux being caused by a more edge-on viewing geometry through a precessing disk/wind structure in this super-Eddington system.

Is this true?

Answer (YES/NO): NO